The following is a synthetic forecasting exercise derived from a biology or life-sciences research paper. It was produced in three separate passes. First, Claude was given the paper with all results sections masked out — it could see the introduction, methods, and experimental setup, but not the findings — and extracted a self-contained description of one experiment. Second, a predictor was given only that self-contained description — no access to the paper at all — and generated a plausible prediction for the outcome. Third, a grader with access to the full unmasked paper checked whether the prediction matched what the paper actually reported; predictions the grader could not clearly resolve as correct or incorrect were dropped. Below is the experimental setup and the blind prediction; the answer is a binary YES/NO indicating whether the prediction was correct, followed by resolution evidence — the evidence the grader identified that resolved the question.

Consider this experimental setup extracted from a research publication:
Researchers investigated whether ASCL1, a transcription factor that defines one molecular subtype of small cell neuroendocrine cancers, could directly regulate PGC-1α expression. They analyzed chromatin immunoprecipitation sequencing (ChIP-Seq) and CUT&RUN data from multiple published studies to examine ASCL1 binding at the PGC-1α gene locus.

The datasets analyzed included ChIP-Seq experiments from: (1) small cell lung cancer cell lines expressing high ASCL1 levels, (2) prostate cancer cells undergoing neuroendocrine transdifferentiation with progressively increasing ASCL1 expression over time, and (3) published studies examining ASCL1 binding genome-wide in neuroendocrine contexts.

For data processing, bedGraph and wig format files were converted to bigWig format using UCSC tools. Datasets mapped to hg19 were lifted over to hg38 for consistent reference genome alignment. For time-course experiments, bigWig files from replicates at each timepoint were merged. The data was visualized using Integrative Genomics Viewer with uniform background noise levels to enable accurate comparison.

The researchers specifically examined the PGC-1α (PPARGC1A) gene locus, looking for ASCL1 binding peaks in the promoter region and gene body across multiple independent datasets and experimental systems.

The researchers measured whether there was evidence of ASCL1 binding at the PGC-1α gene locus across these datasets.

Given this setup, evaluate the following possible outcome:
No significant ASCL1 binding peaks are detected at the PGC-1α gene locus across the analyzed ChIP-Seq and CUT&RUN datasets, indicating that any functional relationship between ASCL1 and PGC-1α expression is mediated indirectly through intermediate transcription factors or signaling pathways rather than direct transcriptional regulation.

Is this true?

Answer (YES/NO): NO